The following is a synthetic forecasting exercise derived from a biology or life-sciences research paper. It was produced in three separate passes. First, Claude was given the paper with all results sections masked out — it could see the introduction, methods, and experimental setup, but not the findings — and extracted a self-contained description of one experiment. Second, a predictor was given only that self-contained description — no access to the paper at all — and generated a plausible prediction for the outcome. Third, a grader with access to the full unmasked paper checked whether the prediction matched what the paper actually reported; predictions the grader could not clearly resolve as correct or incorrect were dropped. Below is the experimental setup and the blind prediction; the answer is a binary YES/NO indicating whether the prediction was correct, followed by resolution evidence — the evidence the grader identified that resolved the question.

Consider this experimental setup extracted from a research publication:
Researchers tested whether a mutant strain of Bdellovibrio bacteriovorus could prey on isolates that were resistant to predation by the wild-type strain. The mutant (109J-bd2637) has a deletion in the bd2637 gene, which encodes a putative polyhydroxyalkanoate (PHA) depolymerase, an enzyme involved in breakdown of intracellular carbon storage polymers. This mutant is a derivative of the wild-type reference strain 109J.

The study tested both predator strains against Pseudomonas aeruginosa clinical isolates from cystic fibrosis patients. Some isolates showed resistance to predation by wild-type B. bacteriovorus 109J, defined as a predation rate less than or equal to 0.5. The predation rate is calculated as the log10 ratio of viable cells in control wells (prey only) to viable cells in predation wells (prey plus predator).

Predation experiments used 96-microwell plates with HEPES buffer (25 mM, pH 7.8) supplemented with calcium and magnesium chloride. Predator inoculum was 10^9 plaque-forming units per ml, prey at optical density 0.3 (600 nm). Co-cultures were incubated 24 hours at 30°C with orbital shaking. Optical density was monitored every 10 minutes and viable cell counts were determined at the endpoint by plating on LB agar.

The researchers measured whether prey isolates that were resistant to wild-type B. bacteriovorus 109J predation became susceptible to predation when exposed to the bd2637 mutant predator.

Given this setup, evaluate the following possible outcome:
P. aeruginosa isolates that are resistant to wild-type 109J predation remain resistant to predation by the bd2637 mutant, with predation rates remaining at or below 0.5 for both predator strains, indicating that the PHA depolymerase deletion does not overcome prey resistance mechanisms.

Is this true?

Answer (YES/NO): NO